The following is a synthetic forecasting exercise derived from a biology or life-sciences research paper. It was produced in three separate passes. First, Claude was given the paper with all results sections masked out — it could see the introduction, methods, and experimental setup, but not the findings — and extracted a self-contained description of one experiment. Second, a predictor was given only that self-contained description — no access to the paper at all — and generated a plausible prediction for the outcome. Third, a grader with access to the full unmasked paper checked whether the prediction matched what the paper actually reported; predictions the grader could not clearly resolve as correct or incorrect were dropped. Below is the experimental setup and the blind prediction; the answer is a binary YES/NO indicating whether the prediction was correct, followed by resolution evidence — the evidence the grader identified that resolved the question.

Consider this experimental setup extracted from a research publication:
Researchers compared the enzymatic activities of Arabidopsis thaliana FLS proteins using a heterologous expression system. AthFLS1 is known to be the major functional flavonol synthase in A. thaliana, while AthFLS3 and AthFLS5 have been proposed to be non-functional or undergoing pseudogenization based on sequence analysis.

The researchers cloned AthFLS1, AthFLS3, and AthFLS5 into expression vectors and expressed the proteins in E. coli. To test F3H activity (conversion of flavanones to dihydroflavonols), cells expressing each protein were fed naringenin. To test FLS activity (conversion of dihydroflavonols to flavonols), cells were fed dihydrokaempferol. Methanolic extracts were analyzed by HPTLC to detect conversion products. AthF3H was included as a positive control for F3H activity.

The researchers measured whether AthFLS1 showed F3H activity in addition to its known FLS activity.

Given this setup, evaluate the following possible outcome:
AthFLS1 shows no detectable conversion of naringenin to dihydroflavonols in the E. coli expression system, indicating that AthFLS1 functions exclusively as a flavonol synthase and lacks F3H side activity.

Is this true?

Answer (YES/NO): NO